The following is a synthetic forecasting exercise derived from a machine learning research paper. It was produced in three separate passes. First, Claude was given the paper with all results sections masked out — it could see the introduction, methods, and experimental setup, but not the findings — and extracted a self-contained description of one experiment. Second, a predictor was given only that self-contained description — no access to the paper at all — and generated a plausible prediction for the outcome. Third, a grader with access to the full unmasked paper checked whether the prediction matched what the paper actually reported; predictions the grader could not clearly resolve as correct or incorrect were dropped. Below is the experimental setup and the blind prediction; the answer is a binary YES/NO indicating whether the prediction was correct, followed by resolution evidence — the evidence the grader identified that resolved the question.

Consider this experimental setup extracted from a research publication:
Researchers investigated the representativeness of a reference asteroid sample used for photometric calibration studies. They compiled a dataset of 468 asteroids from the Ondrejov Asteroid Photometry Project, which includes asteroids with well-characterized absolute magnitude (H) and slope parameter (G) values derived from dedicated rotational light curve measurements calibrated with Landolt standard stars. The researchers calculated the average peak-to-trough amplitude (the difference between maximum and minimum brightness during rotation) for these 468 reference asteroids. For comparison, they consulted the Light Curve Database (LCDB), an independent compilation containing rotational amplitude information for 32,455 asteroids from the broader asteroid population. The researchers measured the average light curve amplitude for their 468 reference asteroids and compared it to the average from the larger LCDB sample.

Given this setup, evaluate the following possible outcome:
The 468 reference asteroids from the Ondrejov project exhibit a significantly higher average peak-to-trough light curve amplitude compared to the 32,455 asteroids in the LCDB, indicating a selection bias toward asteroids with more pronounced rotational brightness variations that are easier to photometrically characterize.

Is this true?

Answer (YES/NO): NO